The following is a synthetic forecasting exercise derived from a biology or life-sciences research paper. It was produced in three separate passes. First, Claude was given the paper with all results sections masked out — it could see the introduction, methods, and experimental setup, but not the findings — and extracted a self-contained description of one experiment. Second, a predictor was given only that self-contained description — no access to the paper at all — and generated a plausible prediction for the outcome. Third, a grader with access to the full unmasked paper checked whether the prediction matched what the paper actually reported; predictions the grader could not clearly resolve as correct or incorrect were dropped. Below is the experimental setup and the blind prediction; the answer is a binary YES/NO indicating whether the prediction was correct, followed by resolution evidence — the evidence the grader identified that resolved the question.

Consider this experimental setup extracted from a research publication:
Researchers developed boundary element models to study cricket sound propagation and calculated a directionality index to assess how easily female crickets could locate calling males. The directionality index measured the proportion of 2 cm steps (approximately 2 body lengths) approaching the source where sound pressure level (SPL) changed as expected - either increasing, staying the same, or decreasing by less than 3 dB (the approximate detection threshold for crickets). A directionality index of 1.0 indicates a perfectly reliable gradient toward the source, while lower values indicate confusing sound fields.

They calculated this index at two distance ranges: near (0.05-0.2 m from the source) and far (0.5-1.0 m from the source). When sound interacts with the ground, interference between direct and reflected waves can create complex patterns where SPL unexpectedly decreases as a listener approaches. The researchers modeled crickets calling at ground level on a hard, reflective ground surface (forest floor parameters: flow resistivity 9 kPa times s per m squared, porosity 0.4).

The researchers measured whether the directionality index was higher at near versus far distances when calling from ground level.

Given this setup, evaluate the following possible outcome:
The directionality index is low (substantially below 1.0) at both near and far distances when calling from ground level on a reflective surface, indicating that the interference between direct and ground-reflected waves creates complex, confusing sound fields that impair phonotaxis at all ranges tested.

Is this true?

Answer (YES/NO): NO